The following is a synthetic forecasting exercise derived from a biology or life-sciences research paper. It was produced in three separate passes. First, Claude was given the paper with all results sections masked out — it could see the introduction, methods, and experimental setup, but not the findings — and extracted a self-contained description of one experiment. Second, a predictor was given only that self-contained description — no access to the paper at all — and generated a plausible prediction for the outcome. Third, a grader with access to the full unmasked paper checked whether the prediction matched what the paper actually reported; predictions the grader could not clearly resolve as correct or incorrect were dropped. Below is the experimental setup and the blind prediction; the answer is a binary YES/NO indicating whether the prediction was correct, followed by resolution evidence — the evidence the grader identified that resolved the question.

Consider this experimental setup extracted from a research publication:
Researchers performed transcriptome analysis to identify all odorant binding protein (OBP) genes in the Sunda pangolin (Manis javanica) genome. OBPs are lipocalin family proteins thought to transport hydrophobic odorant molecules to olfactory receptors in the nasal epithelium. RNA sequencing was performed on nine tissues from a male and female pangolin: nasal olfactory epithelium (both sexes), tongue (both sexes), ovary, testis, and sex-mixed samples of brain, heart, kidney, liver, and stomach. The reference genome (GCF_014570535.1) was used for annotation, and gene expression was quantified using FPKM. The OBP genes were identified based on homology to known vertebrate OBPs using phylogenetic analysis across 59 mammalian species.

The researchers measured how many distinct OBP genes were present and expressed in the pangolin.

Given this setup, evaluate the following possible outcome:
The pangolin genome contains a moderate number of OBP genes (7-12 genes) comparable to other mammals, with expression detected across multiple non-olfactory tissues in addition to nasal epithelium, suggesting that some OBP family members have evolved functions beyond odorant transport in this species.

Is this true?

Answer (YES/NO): NO